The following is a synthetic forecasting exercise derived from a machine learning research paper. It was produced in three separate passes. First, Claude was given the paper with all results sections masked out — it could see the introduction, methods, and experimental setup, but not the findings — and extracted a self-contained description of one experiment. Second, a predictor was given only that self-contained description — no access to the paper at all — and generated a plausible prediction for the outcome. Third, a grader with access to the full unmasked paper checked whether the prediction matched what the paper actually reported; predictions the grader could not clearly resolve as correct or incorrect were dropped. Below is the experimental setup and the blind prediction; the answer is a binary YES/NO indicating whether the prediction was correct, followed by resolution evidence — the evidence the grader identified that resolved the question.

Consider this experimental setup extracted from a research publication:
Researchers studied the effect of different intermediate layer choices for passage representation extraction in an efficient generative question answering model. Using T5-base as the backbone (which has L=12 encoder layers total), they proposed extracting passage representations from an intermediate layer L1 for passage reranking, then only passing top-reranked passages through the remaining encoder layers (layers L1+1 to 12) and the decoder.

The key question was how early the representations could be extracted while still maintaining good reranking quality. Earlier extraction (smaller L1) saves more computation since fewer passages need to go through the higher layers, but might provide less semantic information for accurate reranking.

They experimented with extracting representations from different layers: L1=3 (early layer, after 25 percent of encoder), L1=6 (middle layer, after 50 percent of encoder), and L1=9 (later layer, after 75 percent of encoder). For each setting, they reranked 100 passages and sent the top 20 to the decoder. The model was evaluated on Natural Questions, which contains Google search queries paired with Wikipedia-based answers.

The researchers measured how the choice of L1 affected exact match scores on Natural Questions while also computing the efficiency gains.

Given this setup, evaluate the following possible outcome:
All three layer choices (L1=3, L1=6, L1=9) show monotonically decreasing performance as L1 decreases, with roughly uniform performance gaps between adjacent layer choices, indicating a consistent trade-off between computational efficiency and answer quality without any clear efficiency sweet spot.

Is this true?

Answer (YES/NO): NO